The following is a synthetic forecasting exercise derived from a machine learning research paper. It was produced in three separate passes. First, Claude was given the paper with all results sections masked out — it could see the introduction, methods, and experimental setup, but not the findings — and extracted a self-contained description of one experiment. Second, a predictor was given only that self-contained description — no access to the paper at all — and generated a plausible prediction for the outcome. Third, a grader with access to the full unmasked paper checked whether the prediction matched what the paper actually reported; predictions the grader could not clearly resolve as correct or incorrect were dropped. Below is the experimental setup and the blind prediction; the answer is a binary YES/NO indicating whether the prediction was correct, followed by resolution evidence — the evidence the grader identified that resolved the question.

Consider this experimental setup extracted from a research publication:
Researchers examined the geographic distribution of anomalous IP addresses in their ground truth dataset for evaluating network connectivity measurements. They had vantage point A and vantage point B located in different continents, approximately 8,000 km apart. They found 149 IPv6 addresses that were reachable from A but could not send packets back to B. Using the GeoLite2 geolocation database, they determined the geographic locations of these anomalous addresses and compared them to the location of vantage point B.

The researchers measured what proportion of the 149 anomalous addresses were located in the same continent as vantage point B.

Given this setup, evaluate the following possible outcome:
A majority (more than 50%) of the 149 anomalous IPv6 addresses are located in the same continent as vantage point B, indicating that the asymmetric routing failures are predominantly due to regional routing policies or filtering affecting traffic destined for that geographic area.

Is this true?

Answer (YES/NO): NO